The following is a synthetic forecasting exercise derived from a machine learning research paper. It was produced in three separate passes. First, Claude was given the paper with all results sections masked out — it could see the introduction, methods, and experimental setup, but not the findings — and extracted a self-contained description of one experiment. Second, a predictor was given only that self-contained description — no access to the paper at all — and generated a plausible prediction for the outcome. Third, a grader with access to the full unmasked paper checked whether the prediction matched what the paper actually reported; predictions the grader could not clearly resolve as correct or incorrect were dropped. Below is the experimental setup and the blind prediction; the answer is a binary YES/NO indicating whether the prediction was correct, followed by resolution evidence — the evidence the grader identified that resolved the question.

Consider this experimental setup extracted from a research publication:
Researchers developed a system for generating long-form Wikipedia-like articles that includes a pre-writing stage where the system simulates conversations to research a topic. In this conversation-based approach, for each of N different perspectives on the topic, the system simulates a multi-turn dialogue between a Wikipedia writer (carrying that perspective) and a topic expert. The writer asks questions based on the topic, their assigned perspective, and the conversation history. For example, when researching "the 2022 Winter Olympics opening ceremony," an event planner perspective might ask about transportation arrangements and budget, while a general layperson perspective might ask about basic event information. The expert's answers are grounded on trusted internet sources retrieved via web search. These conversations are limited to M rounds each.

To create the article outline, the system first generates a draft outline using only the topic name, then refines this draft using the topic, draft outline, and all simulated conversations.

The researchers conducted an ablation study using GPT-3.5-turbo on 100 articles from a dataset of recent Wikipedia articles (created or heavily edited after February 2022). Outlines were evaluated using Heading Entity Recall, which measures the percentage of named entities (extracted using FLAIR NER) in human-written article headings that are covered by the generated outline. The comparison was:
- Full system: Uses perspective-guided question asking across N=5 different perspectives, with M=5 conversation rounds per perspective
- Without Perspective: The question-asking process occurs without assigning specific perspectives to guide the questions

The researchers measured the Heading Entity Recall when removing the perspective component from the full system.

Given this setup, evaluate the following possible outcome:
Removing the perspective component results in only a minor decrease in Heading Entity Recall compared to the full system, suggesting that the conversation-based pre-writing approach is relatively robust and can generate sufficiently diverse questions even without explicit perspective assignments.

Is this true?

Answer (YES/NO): YES